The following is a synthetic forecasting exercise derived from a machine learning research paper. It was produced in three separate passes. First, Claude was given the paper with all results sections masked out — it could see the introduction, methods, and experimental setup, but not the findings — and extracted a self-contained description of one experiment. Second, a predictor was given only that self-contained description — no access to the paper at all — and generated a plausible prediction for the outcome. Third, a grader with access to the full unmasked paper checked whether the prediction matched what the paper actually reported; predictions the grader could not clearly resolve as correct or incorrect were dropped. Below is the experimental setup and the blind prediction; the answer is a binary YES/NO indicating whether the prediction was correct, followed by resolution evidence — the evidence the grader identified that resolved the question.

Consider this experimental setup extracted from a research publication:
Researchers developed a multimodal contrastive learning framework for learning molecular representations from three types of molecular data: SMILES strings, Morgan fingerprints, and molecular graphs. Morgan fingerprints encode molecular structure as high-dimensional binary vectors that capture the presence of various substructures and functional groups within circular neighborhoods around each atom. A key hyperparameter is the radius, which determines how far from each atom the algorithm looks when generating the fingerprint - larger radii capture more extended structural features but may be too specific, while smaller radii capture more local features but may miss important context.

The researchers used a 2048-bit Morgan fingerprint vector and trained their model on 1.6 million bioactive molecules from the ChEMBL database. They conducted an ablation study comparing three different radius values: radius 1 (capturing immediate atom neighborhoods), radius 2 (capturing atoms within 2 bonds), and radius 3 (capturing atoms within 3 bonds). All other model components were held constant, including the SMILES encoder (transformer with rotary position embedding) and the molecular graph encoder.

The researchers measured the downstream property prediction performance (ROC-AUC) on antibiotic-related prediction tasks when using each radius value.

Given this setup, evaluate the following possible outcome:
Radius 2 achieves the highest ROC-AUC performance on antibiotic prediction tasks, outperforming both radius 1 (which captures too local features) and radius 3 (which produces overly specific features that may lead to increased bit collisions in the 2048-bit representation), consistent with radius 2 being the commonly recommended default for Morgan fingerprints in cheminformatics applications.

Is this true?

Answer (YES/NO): YES